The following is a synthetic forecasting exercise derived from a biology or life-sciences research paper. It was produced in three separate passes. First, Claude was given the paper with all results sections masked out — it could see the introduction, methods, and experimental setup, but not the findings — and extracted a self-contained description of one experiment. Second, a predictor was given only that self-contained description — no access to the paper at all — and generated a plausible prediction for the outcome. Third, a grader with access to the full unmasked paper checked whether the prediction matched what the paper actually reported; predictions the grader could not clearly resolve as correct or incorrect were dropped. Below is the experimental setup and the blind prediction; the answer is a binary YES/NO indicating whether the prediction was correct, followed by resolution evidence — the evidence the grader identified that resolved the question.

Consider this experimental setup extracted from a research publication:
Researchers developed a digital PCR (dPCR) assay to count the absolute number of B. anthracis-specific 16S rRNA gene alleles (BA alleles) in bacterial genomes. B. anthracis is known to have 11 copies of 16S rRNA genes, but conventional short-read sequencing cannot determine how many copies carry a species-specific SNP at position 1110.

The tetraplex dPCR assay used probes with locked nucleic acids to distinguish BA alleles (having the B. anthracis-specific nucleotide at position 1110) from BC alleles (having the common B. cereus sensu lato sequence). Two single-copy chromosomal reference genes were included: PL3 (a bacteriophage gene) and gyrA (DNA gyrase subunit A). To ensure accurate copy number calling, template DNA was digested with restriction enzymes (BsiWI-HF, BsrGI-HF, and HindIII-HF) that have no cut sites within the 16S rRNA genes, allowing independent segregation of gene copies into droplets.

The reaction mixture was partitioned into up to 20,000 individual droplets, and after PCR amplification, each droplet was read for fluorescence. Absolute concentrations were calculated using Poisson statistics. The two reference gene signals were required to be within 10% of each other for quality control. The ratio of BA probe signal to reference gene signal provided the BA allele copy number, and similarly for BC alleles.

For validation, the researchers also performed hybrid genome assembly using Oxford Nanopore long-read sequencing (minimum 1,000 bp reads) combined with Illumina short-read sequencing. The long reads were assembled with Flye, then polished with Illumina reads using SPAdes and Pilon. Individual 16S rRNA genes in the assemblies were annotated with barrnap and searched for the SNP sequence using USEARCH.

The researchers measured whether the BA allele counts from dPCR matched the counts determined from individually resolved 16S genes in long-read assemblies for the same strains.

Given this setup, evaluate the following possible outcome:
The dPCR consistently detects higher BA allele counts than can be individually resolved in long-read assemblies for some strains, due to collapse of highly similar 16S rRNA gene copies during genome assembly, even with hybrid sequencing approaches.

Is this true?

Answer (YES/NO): NO